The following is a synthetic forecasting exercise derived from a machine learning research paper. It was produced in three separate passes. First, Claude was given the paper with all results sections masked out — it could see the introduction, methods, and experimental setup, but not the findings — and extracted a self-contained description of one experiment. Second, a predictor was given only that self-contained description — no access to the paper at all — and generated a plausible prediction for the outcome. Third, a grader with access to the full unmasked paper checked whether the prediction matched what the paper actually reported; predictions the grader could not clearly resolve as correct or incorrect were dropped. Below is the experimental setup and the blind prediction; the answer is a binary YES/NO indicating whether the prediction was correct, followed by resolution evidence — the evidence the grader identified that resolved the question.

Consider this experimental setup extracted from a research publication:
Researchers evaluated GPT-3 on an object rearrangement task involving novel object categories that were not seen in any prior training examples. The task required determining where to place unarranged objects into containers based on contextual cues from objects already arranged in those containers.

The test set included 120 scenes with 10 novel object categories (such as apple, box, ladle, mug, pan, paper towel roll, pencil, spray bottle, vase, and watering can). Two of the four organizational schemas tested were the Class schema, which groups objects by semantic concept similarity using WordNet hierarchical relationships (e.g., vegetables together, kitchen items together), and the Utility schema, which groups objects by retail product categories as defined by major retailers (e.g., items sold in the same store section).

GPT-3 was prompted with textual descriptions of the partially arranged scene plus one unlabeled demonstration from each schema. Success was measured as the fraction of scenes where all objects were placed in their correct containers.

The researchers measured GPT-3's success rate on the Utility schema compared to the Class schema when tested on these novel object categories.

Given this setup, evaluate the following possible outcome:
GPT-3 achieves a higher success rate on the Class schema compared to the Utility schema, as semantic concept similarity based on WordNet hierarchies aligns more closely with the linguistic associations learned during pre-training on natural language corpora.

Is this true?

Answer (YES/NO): NO